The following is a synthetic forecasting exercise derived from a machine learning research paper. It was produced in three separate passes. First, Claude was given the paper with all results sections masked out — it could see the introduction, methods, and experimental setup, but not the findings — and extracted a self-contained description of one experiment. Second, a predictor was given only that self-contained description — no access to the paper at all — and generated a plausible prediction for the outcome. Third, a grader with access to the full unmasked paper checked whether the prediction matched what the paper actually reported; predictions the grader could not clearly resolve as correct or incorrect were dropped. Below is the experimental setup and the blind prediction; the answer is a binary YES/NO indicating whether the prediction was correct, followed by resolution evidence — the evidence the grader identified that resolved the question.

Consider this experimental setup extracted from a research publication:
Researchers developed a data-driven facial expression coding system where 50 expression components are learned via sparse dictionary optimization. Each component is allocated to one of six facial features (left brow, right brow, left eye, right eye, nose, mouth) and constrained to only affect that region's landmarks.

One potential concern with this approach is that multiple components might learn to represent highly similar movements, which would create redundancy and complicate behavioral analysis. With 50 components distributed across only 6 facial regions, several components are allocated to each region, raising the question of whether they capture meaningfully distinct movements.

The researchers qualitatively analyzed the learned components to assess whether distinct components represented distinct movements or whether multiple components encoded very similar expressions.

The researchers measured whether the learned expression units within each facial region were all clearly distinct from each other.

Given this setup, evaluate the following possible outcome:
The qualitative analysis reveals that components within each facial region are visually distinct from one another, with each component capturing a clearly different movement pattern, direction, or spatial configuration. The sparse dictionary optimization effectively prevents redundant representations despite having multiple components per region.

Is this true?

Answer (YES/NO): NO